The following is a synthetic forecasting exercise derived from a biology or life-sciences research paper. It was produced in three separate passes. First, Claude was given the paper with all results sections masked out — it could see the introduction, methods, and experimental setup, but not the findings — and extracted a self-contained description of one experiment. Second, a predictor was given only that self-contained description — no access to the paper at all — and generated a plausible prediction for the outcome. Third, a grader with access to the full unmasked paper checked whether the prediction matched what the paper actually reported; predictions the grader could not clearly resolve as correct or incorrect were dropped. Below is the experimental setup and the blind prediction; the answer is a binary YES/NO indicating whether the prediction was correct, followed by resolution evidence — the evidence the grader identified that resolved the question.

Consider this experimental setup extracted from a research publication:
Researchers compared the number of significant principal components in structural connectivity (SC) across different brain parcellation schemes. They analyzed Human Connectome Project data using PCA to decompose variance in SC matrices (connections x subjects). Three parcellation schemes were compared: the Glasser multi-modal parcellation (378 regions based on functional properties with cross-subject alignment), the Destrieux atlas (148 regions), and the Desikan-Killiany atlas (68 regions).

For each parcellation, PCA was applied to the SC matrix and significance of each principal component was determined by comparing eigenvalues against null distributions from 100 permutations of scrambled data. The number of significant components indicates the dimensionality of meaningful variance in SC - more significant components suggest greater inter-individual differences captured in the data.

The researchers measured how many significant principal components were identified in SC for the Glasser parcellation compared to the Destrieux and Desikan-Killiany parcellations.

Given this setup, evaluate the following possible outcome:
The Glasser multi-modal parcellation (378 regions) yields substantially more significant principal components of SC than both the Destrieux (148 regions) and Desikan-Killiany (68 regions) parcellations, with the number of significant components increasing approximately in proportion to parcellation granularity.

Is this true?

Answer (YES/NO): NO